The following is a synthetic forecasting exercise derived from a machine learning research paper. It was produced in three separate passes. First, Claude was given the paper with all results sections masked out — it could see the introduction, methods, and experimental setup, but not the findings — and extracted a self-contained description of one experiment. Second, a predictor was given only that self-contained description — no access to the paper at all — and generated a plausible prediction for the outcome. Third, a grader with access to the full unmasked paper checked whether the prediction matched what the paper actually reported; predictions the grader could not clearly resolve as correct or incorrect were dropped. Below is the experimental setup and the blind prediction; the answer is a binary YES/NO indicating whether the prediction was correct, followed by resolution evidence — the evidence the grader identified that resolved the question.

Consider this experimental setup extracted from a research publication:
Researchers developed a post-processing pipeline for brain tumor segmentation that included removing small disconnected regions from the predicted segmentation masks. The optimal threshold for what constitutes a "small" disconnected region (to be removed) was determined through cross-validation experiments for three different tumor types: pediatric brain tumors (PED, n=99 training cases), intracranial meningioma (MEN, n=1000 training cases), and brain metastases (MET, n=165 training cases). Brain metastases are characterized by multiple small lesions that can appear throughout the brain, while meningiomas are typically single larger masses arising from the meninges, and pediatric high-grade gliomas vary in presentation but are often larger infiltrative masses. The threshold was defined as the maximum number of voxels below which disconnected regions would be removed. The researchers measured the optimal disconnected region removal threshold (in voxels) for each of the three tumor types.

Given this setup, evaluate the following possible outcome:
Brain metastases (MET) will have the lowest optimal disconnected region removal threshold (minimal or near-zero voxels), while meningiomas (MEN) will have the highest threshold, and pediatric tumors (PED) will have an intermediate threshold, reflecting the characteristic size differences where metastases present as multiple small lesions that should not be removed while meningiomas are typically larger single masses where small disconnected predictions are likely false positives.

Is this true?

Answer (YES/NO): NO